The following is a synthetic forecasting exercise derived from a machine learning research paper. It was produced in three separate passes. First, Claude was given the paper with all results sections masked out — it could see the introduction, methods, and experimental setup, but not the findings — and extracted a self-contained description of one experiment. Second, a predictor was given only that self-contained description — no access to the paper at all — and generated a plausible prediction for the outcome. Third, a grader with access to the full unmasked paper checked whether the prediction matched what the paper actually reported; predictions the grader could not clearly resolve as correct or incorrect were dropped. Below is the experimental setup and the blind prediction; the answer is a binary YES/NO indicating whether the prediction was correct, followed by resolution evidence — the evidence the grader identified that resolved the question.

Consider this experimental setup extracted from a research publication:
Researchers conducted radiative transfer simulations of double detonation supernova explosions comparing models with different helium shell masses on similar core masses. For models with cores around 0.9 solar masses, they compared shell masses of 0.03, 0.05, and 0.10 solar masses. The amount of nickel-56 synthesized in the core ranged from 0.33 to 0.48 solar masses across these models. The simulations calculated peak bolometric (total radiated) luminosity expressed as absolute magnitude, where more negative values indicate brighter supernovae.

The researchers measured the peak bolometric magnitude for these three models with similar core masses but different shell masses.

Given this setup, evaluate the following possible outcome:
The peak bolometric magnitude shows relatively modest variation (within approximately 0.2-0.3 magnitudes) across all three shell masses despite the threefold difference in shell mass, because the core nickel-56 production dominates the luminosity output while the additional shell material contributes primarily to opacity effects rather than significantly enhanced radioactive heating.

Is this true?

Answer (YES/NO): NO